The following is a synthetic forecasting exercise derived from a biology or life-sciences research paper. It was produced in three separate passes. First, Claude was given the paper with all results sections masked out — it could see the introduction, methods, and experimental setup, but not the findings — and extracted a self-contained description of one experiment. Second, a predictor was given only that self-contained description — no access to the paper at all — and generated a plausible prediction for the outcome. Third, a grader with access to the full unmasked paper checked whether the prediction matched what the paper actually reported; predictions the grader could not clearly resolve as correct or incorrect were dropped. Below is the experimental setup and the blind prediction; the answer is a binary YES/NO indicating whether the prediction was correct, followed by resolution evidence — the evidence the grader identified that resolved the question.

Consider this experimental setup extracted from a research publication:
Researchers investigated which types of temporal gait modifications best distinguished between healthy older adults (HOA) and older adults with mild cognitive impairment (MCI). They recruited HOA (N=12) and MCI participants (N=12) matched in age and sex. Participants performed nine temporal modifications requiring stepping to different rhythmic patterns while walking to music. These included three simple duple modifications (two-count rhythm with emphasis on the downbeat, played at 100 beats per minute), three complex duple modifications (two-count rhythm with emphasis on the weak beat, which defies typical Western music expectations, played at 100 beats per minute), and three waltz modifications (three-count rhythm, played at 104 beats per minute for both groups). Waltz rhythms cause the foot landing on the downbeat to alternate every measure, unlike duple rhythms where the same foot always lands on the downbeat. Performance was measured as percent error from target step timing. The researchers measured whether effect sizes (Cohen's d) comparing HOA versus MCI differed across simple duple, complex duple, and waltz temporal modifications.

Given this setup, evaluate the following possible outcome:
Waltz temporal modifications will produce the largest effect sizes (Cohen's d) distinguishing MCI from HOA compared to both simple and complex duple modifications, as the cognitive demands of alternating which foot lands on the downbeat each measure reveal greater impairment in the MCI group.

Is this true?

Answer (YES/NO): NO